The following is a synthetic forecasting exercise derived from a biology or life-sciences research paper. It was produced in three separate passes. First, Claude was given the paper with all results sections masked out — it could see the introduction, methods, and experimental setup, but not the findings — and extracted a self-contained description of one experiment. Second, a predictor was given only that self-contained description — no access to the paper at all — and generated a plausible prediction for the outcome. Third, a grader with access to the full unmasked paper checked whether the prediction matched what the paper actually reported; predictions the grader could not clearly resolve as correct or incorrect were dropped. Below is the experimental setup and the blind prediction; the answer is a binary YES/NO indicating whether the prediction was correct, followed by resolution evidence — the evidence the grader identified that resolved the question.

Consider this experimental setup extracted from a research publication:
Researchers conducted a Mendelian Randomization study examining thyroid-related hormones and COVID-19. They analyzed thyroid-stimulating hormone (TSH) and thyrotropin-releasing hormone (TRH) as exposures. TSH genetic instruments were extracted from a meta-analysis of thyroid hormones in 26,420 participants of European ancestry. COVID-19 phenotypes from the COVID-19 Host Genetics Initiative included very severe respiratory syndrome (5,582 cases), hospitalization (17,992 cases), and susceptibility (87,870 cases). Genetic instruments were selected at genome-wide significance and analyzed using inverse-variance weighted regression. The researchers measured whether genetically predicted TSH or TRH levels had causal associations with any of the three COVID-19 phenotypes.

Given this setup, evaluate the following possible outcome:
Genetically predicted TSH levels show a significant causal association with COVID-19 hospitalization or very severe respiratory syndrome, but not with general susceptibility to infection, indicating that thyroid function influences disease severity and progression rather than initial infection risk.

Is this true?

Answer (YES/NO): NO